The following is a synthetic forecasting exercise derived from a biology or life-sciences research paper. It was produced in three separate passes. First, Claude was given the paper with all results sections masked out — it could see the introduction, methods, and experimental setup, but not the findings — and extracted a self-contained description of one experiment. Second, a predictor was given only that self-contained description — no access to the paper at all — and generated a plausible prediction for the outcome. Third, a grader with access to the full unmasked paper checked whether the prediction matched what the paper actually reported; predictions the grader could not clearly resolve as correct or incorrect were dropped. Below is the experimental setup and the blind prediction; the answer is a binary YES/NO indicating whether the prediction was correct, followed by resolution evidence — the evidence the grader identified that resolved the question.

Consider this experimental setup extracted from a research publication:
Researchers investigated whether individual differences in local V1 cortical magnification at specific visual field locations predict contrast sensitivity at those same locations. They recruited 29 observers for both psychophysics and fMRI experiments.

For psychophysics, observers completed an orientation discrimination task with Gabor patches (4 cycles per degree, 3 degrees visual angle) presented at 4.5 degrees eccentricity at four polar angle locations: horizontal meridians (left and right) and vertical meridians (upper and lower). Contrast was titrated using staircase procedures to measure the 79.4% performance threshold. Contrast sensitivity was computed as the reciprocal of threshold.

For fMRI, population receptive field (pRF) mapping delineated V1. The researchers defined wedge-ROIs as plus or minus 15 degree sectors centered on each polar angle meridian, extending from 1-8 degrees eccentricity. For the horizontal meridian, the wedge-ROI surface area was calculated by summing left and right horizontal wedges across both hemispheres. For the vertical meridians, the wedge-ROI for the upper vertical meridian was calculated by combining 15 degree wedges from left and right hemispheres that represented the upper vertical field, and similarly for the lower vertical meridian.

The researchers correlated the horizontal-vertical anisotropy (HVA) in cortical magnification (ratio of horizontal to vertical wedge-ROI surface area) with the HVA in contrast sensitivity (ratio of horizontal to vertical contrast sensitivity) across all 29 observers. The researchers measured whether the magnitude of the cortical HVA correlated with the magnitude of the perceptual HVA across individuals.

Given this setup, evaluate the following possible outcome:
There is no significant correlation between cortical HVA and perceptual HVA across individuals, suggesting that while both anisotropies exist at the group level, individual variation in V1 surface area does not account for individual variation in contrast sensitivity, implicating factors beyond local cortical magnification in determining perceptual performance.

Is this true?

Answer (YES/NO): NO